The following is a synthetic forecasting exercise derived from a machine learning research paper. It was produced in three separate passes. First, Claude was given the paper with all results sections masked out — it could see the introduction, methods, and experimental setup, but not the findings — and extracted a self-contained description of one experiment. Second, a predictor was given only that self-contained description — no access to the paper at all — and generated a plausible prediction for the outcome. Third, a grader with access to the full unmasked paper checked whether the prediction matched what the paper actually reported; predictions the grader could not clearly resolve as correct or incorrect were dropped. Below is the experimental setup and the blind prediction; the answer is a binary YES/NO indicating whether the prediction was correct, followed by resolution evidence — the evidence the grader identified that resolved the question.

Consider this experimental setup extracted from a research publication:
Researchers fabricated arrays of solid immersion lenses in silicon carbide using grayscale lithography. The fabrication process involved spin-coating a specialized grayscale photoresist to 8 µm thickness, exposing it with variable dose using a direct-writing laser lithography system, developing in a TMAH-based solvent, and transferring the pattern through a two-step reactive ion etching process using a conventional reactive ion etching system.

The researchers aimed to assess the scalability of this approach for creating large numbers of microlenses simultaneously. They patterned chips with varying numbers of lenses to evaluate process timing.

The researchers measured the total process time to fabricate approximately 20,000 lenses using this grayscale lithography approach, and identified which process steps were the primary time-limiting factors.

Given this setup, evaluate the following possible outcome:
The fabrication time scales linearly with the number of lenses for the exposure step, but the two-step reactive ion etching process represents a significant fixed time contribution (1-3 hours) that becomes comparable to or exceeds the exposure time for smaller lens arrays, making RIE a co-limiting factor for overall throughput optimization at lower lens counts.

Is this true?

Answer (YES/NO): NO